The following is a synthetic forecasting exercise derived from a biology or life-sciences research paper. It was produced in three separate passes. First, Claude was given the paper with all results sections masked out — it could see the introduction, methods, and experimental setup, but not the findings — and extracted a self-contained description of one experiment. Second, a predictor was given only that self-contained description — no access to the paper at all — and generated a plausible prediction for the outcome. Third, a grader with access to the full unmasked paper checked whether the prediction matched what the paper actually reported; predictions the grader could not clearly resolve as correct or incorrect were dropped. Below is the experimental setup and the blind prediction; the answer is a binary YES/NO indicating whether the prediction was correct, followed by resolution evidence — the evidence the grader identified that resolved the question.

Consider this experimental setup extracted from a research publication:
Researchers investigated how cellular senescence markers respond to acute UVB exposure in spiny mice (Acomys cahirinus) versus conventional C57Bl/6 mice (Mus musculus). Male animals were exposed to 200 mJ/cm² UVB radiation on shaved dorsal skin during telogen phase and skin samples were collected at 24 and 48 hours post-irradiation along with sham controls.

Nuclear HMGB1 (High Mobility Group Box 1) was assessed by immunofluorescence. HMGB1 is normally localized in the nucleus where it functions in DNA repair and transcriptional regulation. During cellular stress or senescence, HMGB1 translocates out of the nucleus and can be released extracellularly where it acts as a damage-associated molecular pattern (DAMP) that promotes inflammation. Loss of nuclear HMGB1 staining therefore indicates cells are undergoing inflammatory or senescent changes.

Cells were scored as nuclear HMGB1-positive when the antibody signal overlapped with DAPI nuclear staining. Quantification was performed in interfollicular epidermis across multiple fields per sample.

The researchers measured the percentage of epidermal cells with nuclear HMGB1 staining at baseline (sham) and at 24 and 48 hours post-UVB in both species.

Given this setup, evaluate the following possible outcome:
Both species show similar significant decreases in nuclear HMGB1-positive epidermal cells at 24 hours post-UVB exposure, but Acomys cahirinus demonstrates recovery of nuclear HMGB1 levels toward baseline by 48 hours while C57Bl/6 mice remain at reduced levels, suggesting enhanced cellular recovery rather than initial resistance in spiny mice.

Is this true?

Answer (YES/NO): NO